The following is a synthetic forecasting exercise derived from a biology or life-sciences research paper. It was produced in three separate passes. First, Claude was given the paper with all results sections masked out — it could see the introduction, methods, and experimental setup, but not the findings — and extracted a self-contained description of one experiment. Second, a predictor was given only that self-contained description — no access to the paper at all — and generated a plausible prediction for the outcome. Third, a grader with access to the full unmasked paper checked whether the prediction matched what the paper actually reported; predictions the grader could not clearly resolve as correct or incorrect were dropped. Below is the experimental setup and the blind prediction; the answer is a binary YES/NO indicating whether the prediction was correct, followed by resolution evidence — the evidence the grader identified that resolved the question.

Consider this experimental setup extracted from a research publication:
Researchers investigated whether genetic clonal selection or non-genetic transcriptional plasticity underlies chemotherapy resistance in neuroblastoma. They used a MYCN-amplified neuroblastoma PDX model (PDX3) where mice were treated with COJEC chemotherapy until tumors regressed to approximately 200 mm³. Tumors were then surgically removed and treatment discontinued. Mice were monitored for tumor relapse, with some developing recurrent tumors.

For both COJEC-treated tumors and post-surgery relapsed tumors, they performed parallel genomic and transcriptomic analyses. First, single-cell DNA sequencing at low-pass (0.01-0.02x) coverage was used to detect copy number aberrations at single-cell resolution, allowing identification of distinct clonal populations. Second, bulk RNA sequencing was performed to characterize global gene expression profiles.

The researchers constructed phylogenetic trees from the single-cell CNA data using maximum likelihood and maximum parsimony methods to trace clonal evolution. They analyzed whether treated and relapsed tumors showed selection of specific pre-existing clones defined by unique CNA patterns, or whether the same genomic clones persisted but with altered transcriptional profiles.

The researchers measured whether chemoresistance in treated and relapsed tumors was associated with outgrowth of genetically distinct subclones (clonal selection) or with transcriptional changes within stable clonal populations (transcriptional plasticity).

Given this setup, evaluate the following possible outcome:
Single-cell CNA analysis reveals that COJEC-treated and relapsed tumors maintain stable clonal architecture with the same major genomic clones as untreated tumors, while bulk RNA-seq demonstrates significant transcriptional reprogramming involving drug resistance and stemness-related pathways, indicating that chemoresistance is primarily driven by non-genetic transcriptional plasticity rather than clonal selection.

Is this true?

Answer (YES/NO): NO